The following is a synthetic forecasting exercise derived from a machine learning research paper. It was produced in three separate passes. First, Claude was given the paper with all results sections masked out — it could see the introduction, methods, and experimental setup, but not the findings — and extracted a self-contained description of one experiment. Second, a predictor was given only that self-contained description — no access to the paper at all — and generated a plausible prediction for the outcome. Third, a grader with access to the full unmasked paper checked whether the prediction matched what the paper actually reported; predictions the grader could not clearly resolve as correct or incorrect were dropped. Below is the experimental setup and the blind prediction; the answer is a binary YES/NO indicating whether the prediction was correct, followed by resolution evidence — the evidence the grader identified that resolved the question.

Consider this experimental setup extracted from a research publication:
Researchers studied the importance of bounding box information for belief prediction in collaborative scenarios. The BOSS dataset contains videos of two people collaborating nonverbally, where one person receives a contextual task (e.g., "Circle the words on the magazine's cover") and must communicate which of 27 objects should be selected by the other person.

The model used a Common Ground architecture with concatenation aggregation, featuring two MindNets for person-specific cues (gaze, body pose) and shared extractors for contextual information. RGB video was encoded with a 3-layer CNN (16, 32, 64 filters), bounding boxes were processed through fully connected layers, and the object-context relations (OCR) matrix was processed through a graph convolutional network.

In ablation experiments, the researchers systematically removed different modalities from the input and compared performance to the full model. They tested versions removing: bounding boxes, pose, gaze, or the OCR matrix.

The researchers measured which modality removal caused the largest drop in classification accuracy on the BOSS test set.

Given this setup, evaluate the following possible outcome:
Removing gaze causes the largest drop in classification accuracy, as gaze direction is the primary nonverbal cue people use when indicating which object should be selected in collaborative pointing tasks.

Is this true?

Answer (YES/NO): NO